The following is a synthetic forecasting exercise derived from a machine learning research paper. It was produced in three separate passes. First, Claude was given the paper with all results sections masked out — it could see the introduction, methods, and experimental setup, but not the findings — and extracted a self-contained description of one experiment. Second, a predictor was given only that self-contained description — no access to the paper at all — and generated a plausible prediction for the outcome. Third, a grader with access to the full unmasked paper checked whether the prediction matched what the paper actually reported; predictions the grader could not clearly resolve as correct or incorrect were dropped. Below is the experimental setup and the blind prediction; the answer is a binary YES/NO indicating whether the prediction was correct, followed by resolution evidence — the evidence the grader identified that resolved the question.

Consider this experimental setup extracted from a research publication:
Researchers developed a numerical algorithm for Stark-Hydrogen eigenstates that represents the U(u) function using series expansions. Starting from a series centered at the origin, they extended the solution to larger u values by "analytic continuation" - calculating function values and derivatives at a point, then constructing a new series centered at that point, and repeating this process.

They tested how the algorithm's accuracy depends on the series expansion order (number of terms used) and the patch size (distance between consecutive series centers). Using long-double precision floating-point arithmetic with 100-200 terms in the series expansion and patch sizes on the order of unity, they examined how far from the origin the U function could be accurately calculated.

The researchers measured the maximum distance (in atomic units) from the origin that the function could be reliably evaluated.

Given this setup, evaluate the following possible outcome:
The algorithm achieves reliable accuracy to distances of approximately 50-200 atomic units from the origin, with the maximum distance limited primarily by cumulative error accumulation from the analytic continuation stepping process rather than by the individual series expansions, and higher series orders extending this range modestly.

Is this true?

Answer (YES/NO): NO